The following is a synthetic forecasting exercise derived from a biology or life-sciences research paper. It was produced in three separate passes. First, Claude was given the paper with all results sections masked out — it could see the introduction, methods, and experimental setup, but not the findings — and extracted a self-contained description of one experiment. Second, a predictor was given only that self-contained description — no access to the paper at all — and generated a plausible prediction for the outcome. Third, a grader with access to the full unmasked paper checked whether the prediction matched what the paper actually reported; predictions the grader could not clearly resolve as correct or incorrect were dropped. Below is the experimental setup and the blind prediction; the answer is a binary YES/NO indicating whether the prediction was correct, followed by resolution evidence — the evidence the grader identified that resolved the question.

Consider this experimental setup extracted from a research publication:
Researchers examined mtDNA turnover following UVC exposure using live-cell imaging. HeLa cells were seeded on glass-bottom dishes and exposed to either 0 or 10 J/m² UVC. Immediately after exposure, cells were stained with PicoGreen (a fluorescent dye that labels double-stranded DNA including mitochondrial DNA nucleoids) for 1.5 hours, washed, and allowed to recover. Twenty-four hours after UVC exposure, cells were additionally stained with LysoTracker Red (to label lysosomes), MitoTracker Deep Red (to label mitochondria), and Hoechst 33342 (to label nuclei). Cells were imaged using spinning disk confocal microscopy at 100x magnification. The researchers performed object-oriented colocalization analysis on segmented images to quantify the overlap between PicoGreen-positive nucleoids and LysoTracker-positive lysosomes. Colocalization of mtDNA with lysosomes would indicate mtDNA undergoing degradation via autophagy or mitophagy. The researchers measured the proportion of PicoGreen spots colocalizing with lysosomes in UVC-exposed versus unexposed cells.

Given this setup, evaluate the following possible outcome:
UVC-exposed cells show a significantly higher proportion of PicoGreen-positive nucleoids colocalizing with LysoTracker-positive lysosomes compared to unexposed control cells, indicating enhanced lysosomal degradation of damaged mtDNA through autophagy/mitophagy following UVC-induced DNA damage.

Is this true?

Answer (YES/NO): YES